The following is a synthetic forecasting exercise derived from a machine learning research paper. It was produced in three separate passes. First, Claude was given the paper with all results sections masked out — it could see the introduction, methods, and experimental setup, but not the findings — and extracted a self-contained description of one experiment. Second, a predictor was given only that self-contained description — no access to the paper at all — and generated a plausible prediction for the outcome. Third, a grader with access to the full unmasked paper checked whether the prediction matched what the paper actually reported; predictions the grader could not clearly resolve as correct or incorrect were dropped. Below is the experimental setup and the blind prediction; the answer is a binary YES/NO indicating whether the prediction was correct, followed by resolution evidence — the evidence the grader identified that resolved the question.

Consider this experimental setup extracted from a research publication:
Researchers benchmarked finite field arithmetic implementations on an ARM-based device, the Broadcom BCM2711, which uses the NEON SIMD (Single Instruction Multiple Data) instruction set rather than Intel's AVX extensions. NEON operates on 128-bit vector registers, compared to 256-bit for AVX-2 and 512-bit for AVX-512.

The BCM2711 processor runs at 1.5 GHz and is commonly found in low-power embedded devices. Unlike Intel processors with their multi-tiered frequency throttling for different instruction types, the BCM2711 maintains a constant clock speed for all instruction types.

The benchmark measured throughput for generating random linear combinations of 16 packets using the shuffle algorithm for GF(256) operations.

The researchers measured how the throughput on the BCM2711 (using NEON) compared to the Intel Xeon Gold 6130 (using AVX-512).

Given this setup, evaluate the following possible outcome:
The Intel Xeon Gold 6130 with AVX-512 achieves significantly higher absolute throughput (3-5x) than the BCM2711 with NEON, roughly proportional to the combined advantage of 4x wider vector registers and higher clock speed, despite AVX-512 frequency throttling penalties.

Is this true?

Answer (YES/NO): NO